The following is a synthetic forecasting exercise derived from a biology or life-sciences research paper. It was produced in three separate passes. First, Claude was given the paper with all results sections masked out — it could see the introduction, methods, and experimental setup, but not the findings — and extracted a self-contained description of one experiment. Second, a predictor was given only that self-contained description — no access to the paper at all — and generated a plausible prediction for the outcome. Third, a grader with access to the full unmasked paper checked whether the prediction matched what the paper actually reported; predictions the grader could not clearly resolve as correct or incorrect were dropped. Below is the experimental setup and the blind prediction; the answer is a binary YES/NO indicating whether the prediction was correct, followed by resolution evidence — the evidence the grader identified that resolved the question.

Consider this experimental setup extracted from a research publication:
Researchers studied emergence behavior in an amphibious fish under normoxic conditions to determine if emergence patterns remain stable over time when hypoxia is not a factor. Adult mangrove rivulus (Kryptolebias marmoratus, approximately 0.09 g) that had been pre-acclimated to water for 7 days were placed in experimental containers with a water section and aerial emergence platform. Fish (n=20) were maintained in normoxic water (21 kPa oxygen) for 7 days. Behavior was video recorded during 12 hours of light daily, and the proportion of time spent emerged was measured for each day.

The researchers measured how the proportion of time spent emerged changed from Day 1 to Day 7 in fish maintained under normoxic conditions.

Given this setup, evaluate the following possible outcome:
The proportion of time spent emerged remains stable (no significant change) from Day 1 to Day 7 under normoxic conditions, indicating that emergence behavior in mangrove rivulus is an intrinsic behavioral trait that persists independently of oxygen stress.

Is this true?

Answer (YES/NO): YES